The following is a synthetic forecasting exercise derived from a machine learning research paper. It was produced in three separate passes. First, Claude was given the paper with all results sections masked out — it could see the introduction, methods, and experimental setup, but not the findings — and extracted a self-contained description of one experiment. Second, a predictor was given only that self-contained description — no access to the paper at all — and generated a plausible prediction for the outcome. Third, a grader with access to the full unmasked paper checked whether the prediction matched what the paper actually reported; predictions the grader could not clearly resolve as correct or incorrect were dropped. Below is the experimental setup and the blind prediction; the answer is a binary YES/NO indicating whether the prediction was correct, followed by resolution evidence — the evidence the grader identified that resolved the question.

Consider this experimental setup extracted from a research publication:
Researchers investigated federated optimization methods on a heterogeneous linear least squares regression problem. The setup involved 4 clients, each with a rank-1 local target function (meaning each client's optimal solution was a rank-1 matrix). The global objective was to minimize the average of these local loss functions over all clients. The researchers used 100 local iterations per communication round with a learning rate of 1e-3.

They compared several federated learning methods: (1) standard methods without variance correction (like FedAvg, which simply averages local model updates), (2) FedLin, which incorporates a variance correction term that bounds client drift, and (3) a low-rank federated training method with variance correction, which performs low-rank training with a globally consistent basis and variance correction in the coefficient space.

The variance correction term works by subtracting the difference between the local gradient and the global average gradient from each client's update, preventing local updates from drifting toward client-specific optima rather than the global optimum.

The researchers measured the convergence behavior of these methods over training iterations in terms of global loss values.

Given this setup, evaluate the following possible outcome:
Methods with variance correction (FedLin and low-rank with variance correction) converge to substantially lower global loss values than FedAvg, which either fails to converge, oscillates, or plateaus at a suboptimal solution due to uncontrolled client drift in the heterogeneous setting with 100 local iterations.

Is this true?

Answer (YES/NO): YES